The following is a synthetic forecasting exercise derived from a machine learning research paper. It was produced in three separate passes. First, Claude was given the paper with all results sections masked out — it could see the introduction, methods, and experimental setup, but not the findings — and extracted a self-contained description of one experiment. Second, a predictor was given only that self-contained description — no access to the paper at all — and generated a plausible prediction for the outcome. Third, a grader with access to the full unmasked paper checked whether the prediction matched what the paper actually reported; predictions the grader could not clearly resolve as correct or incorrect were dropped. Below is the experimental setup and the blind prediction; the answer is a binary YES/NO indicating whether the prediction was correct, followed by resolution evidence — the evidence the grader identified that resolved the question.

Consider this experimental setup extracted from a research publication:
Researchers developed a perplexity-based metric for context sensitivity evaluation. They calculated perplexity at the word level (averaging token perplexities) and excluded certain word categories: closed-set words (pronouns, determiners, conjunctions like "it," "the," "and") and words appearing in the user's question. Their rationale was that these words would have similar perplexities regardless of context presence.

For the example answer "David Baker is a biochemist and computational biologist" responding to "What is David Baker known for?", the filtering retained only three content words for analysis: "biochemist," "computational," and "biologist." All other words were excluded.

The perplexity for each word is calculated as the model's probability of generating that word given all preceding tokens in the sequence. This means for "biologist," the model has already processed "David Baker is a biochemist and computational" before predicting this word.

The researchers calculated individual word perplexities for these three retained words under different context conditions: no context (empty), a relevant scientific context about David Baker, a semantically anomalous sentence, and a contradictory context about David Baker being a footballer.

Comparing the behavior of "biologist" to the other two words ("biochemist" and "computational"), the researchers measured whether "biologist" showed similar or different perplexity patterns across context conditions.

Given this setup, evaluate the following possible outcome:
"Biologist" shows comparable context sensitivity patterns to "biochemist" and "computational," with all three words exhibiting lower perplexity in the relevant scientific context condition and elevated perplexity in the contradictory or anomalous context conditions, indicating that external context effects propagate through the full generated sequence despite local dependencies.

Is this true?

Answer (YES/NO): NO